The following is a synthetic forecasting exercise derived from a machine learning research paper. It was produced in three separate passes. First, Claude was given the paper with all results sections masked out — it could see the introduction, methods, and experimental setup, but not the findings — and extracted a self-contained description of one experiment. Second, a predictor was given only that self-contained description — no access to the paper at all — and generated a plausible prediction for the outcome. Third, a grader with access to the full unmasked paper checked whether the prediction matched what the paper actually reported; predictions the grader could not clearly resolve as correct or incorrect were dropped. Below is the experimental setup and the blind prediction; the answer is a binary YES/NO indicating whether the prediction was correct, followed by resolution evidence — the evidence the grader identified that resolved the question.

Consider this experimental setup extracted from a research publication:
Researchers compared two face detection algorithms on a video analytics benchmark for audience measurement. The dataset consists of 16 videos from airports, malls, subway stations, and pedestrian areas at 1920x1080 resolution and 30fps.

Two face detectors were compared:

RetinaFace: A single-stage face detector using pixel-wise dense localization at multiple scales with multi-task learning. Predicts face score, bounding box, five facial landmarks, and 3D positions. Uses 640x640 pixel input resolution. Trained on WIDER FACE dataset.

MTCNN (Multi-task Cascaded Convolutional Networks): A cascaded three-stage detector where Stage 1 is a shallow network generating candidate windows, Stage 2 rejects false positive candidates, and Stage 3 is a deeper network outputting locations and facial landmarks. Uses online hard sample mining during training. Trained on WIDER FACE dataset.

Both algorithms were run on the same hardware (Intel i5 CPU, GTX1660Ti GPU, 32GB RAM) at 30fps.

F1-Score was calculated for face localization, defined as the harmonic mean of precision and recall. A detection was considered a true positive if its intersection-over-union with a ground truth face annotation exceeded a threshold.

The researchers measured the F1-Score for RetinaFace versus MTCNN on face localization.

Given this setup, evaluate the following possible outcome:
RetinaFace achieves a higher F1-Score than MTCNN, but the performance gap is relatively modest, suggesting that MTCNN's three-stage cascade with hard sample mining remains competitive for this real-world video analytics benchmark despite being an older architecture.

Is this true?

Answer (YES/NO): NO